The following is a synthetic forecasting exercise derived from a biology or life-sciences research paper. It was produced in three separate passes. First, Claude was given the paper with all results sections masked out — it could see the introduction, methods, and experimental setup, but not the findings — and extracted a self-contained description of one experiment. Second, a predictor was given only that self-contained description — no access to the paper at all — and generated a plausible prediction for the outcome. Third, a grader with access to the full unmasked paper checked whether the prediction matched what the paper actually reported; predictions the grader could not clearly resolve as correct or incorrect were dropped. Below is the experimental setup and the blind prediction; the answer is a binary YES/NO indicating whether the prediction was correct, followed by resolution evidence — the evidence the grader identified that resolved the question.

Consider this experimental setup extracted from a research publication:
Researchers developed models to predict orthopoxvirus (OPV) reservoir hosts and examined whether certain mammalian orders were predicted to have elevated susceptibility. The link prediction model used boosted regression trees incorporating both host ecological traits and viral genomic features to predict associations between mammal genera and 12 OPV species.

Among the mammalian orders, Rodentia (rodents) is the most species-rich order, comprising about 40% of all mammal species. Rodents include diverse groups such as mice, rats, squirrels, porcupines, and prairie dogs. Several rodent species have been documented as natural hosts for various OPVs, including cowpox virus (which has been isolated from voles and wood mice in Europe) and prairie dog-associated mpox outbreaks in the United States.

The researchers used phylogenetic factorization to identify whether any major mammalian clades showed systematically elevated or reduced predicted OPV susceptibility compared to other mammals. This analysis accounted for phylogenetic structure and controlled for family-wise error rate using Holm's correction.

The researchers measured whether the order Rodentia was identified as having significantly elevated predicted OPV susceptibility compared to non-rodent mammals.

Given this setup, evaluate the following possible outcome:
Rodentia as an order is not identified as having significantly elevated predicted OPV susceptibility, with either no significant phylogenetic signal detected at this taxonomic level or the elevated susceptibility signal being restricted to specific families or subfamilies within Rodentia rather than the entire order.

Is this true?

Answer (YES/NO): NO